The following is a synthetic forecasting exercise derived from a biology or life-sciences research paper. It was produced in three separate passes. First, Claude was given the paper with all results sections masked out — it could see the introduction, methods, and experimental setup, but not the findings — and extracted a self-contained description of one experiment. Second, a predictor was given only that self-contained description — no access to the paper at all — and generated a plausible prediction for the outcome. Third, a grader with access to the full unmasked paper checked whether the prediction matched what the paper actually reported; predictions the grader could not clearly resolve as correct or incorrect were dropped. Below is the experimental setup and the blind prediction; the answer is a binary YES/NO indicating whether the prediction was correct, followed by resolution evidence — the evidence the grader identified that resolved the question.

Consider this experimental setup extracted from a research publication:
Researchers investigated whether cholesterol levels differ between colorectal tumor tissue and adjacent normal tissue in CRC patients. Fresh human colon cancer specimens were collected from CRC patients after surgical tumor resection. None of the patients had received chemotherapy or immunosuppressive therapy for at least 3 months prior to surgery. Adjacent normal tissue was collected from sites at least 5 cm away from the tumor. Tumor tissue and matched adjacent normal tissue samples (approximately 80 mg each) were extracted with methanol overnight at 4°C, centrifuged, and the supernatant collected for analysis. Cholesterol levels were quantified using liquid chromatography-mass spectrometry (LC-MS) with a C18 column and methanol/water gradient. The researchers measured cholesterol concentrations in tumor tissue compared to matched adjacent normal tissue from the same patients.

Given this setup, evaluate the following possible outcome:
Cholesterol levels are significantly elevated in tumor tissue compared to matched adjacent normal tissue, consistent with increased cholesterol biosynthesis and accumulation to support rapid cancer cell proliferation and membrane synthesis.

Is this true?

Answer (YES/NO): YES